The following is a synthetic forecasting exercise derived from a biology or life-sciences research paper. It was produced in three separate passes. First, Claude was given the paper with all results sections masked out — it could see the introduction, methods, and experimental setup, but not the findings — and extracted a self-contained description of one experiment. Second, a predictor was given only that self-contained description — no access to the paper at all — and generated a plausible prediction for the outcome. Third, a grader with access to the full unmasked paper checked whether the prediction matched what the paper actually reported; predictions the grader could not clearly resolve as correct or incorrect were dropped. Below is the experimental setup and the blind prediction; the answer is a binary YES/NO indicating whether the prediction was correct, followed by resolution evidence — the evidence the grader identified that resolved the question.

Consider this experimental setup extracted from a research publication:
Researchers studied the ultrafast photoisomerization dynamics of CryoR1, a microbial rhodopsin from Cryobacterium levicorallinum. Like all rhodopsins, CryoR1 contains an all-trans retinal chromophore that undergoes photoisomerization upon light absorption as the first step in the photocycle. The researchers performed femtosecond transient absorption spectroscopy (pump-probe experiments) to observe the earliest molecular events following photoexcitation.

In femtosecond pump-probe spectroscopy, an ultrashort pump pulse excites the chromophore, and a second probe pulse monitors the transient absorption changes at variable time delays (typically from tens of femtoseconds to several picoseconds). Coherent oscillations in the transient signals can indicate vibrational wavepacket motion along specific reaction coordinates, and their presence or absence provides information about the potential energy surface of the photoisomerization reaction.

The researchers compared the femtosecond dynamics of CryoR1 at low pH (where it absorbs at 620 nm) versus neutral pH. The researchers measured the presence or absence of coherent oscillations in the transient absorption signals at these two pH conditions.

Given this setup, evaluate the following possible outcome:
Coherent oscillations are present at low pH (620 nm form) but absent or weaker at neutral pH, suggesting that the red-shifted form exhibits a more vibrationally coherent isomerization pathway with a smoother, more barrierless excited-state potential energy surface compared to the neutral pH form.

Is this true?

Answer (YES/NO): NO